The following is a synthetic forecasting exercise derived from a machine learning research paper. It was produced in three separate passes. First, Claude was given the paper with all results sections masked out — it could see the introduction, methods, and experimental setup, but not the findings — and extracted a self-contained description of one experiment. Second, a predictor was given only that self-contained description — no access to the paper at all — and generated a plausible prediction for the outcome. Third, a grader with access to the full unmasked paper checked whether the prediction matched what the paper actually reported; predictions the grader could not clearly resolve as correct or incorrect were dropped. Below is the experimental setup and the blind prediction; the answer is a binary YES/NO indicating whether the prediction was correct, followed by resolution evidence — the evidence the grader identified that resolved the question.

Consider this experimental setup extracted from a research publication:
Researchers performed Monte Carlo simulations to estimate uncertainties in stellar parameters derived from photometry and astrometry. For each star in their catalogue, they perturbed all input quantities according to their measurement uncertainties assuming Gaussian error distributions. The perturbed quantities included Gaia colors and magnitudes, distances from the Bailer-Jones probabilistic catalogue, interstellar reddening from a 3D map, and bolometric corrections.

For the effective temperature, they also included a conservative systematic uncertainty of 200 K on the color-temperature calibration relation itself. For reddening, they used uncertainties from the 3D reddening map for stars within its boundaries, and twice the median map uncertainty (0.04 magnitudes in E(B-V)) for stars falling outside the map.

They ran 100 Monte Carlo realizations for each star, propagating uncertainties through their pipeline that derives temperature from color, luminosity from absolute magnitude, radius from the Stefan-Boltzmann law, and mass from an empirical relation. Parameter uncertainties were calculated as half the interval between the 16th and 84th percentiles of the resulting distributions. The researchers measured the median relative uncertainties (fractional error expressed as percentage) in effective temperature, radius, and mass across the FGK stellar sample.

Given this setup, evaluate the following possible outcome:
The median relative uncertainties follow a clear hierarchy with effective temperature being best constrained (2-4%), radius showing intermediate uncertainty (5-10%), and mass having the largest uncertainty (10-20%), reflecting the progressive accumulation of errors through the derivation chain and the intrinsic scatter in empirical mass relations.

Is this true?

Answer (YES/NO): NO